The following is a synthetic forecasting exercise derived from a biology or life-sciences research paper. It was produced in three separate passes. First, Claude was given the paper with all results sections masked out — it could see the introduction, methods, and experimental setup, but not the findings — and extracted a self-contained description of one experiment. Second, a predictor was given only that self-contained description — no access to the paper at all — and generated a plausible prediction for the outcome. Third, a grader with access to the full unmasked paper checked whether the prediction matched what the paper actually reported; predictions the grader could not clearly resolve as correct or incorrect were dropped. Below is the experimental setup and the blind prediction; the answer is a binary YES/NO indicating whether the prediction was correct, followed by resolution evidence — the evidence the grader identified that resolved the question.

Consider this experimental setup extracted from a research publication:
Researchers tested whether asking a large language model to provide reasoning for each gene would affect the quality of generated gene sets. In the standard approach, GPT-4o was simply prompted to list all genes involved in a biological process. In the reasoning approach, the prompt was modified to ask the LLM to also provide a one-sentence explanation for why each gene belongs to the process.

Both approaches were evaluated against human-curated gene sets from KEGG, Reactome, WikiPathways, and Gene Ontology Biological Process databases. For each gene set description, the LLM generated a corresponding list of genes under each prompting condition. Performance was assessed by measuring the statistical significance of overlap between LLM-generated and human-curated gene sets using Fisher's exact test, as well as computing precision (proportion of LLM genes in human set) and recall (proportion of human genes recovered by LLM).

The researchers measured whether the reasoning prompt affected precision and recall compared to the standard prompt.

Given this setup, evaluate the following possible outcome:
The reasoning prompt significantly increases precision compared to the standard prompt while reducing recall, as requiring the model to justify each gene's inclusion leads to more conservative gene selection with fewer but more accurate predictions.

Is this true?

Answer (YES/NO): NO